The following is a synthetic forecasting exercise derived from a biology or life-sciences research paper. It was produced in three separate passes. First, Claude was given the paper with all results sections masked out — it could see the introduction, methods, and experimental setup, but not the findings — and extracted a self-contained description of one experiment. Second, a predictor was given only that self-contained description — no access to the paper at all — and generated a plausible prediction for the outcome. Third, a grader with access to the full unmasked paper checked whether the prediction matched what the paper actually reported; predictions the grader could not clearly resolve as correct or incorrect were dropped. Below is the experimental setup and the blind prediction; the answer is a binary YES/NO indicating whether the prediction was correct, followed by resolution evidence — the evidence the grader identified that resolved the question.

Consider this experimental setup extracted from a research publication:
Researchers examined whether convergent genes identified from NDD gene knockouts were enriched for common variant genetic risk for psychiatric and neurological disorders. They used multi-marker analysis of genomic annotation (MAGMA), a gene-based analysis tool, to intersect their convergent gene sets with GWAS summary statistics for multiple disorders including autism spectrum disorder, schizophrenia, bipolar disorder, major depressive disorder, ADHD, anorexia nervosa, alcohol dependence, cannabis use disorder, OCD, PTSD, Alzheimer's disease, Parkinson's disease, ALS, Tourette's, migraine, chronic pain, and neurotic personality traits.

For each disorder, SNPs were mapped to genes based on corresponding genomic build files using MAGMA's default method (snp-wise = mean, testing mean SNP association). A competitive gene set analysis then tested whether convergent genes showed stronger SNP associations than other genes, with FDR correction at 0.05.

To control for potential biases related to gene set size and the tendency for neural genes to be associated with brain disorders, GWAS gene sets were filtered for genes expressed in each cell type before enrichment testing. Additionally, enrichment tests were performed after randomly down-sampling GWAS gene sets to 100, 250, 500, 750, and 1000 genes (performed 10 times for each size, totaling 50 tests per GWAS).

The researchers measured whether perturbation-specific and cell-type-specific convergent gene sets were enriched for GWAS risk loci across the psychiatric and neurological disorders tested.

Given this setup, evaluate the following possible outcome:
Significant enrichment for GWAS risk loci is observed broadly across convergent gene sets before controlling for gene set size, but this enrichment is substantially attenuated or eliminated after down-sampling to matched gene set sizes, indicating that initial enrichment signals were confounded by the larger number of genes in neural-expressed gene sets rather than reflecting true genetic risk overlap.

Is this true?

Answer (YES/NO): NO